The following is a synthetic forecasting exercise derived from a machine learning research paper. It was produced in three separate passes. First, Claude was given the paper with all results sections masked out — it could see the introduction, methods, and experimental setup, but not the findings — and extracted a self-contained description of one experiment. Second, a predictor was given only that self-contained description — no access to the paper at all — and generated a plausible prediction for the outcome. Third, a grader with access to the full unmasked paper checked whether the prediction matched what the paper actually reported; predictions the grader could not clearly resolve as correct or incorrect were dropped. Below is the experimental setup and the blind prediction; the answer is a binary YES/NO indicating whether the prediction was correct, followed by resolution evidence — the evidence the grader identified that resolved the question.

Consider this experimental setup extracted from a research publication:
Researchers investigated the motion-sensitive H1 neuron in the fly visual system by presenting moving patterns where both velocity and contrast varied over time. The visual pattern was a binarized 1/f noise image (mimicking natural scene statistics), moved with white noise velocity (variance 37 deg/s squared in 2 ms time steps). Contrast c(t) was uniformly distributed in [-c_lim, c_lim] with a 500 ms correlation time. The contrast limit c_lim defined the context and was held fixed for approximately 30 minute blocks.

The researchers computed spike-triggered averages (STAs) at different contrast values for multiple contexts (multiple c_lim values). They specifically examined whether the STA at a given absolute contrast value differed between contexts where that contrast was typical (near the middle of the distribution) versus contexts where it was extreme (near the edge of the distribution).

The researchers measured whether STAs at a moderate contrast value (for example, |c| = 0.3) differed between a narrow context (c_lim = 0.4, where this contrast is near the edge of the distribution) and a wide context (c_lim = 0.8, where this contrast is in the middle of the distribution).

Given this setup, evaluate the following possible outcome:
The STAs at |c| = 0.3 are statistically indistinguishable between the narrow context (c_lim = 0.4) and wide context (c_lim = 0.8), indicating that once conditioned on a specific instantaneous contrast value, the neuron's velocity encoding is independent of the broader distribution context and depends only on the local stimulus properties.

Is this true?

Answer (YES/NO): NO